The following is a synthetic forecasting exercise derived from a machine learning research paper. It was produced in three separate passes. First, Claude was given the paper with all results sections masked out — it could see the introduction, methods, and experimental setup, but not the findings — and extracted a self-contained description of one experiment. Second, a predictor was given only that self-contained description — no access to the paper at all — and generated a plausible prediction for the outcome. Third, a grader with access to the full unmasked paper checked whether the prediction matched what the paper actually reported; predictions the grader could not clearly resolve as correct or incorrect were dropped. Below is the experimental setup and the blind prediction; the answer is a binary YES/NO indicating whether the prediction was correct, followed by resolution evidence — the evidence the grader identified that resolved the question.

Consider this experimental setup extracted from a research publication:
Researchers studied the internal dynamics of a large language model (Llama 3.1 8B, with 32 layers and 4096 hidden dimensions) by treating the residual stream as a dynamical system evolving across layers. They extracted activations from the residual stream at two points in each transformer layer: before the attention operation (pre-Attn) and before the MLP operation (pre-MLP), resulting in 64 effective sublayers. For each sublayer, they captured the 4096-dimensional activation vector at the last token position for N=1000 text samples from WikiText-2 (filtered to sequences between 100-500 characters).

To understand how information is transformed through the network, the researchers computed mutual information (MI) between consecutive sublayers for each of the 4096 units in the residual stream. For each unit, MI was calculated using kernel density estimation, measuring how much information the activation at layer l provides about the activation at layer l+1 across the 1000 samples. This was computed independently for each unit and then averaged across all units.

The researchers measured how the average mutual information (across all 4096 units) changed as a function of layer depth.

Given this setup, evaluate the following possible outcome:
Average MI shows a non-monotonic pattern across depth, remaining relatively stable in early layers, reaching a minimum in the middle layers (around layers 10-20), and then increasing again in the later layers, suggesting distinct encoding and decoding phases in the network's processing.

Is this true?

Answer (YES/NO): NO